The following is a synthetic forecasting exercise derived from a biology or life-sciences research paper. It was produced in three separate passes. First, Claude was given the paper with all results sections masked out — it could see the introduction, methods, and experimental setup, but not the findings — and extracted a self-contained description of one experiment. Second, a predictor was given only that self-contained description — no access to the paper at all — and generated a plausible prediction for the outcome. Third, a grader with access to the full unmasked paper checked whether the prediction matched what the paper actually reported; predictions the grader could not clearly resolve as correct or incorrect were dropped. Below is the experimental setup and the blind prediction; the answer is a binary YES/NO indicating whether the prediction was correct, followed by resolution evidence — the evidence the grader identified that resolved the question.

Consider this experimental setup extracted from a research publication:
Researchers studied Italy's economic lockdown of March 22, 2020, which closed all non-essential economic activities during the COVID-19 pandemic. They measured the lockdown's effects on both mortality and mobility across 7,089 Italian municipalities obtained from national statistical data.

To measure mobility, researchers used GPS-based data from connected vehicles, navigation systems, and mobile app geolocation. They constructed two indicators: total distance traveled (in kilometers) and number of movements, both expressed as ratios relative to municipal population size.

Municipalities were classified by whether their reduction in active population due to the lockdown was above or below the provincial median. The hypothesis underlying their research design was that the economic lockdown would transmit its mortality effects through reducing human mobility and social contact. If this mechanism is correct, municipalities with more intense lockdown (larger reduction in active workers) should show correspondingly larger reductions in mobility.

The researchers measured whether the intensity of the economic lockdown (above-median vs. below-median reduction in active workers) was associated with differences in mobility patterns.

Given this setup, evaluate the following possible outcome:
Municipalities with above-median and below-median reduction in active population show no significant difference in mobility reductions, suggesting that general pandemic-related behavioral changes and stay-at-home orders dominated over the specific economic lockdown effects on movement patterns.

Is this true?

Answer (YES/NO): NO